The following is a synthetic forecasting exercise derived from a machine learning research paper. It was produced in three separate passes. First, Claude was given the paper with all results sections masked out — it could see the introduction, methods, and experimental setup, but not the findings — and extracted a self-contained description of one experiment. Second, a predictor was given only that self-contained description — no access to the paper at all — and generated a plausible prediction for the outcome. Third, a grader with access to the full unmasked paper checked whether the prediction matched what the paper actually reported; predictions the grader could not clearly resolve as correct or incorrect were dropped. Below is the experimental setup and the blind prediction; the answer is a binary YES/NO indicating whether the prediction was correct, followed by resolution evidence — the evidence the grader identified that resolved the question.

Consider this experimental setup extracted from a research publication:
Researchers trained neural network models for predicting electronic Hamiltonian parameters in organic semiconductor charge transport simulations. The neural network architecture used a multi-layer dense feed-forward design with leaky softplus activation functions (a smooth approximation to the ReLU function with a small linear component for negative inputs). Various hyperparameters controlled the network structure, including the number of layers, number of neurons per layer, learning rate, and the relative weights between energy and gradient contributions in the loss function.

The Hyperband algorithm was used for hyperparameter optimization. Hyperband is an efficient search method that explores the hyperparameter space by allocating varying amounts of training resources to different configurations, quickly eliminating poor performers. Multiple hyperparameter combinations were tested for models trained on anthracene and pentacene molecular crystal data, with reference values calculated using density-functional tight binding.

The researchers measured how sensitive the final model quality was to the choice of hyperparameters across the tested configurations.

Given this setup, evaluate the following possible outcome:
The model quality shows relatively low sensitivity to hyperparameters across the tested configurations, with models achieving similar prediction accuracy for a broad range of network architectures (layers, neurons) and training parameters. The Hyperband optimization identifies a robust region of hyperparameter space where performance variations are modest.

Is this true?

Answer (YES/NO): YES